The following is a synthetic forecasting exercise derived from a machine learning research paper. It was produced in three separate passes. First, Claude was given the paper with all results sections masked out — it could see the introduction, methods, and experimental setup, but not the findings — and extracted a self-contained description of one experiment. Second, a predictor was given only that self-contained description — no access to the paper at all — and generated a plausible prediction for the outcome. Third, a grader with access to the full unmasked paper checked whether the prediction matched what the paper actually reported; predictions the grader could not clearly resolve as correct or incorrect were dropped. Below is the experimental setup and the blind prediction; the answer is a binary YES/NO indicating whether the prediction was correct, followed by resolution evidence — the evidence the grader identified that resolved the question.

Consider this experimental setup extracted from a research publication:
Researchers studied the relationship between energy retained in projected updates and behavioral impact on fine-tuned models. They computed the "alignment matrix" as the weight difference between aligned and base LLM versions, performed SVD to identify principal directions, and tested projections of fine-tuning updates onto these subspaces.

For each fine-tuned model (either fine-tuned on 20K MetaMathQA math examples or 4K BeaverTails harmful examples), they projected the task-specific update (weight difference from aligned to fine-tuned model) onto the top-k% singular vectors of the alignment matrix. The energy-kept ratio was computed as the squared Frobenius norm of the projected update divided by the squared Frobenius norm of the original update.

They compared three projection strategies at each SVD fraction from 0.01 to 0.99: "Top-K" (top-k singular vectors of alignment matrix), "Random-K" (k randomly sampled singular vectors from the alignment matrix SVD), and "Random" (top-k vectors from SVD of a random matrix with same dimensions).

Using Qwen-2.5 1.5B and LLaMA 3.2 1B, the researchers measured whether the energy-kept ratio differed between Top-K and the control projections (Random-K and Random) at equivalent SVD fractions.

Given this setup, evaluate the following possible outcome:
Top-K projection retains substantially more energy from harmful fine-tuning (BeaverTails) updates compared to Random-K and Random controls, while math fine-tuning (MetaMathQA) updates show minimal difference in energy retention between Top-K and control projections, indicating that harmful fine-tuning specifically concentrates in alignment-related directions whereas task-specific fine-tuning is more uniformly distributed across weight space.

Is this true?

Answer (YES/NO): NO